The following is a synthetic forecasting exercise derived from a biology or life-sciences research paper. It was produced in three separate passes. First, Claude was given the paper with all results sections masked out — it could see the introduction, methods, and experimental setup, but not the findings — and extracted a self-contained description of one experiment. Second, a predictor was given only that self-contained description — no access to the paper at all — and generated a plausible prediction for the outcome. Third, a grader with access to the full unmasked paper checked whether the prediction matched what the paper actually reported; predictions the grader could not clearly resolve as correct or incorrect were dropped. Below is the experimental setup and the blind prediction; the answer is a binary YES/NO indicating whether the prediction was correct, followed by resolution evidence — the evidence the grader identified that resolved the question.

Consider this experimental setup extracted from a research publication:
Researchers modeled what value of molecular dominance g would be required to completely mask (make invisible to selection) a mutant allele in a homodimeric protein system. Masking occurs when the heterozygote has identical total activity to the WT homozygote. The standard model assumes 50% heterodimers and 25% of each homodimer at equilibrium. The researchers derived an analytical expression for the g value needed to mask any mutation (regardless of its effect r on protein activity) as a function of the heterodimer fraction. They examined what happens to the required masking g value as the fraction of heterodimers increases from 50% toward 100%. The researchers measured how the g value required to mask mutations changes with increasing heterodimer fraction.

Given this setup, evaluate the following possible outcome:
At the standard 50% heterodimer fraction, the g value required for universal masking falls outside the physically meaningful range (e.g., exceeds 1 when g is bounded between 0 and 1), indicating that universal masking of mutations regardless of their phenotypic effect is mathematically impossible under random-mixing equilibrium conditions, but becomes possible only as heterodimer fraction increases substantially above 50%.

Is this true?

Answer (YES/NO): NO